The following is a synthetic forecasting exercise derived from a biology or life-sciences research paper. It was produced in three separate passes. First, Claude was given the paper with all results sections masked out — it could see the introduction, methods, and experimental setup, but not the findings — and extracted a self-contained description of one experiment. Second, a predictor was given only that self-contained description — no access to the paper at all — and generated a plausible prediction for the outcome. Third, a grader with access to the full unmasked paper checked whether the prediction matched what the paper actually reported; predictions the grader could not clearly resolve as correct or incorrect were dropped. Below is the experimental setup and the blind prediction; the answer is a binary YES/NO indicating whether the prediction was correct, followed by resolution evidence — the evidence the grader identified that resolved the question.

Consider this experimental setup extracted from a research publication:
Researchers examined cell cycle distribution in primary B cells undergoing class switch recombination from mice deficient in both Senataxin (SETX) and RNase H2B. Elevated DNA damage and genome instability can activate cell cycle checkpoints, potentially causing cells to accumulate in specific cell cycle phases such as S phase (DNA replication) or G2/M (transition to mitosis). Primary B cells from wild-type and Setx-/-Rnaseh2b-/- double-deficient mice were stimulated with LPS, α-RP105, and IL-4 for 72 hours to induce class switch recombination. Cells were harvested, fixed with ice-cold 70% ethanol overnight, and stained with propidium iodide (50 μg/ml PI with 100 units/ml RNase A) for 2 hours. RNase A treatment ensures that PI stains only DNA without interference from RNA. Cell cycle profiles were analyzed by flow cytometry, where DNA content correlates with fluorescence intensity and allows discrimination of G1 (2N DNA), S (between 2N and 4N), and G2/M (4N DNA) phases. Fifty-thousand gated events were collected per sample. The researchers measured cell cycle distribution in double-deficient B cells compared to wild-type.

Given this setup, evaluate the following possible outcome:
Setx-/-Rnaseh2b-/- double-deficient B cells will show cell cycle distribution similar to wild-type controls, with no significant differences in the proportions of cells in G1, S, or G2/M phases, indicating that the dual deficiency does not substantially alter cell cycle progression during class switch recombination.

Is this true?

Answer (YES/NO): NO